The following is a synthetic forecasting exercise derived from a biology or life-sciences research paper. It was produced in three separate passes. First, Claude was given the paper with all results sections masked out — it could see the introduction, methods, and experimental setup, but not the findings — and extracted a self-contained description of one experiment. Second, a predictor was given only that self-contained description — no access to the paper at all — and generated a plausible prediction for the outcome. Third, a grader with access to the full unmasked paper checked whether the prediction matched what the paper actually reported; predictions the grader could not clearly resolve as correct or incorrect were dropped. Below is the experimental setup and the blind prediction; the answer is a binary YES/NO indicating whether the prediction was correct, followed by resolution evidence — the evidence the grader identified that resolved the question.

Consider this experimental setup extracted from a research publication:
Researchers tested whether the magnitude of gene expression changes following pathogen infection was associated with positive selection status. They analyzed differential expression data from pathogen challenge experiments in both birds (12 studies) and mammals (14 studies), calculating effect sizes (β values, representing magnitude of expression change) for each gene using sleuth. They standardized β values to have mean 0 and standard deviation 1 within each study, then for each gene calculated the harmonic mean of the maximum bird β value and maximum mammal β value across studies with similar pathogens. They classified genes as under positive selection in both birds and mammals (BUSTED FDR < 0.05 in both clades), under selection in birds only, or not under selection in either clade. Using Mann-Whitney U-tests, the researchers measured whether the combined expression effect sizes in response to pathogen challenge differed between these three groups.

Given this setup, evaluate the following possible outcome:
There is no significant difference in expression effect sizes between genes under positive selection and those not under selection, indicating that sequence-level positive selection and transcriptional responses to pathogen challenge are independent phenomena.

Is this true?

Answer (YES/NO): NO